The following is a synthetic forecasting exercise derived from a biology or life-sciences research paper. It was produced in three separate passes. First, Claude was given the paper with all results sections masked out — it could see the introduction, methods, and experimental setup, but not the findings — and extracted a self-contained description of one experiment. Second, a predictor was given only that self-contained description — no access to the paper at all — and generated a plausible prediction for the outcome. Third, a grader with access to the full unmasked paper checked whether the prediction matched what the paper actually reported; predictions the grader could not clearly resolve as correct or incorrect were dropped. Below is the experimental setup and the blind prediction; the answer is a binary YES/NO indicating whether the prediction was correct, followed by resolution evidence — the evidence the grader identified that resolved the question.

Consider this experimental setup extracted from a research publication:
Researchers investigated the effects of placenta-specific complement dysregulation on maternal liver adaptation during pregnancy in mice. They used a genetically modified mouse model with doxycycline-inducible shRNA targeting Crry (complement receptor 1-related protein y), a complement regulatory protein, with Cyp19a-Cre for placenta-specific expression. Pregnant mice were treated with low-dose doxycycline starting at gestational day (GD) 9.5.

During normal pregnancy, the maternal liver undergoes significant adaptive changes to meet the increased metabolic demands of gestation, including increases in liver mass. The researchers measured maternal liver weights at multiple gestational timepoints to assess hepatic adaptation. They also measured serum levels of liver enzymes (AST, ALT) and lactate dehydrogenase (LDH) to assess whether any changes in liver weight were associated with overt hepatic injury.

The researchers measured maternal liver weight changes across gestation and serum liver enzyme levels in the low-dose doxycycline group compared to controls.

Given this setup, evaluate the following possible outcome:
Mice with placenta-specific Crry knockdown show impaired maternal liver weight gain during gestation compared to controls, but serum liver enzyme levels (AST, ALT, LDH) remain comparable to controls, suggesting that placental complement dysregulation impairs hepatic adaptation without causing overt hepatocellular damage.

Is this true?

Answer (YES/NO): YES